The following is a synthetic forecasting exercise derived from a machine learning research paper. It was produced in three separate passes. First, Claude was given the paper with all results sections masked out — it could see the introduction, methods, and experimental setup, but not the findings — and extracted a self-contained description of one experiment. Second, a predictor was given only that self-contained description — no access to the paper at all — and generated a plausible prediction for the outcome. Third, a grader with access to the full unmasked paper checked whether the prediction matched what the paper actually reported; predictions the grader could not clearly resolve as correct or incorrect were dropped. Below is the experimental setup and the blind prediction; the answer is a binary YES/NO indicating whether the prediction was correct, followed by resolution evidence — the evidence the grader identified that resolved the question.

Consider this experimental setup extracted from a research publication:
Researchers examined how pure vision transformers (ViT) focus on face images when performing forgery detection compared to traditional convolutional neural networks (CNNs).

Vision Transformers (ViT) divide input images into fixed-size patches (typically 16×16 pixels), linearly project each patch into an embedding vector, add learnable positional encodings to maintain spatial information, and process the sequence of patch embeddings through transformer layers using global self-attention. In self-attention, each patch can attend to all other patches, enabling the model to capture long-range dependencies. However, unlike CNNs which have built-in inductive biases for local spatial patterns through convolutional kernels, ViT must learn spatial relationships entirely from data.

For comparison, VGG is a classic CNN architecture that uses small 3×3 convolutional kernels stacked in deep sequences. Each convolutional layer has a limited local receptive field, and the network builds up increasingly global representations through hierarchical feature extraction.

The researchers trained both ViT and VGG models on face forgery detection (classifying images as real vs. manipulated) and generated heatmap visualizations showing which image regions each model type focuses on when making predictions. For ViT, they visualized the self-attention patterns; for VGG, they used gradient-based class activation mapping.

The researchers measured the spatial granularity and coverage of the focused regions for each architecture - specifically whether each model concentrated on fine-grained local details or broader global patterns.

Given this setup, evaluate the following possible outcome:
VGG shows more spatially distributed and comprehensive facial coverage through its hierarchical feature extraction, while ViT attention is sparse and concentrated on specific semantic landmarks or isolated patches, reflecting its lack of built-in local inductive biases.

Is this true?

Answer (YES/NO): NO